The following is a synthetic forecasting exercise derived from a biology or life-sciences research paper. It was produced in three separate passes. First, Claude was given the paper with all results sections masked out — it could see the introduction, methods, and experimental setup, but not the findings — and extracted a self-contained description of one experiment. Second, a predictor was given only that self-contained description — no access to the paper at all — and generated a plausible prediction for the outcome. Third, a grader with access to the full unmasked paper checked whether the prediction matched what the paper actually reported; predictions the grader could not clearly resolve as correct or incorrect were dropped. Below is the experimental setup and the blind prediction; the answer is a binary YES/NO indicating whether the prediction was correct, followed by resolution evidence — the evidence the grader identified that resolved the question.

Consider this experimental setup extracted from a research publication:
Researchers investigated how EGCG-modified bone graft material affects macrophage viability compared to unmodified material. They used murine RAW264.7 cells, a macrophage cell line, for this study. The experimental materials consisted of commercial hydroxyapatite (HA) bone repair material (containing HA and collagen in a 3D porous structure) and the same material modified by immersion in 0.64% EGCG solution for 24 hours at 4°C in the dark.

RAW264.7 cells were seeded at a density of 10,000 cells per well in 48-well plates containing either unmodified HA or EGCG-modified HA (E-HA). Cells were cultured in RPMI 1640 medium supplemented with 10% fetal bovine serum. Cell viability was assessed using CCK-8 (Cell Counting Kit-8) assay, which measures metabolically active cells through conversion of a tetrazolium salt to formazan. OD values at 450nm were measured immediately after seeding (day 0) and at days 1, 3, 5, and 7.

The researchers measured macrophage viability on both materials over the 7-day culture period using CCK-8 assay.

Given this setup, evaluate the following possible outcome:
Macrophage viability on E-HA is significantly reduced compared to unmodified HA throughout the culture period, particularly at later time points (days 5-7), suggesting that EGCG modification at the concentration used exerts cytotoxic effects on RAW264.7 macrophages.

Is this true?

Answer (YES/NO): NO